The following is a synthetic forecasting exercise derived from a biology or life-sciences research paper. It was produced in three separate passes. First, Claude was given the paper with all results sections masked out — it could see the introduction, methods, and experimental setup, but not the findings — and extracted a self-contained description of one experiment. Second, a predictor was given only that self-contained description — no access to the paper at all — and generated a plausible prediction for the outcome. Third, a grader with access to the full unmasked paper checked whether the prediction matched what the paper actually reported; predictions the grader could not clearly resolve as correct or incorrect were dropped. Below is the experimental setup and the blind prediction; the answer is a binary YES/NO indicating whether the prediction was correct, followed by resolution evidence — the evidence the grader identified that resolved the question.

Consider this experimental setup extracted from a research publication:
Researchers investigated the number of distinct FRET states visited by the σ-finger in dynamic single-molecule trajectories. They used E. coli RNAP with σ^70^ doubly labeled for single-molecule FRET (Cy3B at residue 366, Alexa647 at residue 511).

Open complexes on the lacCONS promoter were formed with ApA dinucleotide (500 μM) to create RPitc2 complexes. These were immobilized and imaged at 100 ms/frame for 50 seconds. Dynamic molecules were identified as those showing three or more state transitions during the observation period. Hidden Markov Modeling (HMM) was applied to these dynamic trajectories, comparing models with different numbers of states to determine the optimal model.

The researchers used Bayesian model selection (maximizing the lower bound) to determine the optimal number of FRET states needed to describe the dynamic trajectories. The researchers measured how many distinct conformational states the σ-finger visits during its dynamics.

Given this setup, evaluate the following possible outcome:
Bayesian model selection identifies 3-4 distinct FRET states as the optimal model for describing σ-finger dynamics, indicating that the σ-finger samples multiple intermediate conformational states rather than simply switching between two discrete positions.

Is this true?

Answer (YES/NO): YES